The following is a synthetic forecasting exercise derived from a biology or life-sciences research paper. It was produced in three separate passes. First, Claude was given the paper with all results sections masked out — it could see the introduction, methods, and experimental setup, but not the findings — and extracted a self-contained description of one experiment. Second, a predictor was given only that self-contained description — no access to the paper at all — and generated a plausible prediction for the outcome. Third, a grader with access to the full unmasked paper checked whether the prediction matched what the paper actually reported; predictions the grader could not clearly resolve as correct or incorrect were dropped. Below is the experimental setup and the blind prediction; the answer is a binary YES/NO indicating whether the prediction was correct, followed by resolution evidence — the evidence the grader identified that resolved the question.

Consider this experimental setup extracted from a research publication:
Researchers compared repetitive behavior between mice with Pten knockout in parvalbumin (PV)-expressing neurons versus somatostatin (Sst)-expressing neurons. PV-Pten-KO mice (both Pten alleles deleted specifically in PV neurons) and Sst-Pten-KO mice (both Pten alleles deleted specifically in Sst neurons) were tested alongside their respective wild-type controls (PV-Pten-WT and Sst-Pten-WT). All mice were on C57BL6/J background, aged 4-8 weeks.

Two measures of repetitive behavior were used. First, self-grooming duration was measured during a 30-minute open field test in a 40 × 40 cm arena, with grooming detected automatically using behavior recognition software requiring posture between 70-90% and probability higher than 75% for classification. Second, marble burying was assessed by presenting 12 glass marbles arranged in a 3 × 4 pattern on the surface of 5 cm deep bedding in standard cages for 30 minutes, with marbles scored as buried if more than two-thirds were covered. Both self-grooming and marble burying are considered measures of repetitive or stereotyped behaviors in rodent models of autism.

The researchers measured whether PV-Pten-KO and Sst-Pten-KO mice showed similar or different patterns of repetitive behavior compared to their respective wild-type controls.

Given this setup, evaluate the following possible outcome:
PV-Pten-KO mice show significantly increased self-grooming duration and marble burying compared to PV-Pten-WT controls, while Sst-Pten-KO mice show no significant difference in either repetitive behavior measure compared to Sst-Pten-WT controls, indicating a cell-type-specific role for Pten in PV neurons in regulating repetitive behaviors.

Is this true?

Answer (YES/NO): NO